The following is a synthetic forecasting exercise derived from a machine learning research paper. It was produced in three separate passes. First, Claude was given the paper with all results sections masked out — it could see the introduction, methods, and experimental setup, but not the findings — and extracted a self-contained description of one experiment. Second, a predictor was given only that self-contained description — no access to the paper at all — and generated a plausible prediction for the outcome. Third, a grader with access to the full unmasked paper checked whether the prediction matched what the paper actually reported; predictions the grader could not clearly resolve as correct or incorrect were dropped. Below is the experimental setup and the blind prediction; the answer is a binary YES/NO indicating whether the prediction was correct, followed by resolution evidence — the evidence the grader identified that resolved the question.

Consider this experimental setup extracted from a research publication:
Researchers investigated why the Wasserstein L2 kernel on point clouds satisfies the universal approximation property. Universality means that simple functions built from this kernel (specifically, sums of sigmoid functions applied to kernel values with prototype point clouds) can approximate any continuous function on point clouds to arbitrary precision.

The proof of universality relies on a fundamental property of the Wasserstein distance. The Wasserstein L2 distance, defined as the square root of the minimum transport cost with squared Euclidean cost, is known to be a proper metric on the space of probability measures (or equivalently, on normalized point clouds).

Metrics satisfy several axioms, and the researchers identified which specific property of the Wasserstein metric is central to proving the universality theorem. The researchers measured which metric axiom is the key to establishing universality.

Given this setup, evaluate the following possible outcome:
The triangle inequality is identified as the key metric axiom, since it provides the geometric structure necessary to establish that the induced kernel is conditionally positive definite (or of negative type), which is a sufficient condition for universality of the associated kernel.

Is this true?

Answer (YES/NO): NO